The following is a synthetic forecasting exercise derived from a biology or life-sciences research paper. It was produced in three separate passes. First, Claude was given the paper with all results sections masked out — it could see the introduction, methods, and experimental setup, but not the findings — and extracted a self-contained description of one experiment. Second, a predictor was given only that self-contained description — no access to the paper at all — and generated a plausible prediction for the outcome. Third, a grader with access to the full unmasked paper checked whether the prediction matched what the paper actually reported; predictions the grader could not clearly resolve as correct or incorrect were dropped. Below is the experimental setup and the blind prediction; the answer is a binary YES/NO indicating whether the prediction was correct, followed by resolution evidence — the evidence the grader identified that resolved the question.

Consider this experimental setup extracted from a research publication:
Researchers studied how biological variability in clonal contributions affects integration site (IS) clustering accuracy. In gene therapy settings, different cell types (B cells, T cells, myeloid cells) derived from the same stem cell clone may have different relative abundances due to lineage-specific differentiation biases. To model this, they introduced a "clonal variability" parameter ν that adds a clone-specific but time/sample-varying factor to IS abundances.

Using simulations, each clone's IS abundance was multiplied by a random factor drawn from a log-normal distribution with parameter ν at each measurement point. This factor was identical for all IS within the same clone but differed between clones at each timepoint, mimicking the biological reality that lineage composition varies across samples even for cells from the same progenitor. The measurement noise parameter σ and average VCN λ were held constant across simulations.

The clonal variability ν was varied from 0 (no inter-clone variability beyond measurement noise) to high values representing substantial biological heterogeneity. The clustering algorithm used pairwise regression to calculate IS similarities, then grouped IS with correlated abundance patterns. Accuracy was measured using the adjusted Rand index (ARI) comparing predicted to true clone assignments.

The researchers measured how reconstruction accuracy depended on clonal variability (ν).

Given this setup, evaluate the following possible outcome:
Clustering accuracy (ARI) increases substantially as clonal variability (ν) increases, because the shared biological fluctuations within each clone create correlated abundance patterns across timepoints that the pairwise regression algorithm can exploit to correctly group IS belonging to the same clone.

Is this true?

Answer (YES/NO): YES